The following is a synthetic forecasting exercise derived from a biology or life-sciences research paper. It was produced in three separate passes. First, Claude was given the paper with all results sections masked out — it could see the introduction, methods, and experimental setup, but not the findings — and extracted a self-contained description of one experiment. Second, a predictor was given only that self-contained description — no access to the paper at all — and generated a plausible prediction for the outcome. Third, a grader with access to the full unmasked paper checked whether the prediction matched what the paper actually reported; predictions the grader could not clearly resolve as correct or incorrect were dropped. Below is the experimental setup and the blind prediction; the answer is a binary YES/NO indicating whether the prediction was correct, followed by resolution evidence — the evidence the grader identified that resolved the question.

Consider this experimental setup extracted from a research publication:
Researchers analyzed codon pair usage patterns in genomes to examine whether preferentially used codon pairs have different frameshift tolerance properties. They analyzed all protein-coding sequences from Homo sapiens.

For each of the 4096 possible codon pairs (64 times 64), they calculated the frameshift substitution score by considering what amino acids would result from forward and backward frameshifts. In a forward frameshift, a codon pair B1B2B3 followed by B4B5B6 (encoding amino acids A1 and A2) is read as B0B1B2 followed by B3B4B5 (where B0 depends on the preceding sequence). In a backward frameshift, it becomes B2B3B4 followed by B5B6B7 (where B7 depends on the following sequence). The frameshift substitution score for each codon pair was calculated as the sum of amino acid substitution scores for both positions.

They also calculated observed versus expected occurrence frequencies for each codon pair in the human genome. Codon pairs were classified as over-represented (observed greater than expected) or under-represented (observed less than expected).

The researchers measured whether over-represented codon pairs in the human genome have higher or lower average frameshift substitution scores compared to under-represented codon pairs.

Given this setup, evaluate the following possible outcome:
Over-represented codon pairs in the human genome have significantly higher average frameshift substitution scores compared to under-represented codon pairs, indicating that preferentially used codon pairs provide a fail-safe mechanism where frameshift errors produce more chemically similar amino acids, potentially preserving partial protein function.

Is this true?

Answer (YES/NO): YES